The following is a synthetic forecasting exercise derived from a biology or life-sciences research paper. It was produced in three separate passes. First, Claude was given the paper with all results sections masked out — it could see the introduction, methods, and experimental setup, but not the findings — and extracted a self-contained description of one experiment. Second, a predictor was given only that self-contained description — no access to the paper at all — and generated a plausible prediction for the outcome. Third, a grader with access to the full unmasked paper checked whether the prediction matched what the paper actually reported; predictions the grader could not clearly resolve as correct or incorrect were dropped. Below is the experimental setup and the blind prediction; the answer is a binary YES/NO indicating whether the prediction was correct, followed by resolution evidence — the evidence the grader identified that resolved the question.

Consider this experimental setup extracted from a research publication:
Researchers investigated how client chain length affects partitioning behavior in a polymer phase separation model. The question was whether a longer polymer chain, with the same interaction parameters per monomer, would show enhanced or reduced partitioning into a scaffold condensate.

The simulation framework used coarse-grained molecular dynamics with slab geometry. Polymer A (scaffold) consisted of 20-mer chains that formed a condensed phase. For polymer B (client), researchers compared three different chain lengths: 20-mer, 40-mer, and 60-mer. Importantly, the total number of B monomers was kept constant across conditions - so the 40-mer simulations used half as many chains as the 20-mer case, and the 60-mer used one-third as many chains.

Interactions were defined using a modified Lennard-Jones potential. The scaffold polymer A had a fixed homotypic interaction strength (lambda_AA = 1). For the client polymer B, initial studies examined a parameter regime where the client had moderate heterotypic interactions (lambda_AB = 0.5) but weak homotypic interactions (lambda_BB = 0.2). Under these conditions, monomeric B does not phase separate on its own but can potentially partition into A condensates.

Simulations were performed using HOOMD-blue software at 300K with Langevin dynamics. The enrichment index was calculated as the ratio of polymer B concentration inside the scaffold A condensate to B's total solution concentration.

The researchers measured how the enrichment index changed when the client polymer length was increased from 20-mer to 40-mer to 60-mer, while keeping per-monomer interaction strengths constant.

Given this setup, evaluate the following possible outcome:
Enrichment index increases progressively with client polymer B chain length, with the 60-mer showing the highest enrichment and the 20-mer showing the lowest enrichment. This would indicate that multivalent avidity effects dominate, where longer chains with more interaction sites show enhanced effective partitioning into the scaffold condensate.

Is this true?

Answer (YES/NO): NO